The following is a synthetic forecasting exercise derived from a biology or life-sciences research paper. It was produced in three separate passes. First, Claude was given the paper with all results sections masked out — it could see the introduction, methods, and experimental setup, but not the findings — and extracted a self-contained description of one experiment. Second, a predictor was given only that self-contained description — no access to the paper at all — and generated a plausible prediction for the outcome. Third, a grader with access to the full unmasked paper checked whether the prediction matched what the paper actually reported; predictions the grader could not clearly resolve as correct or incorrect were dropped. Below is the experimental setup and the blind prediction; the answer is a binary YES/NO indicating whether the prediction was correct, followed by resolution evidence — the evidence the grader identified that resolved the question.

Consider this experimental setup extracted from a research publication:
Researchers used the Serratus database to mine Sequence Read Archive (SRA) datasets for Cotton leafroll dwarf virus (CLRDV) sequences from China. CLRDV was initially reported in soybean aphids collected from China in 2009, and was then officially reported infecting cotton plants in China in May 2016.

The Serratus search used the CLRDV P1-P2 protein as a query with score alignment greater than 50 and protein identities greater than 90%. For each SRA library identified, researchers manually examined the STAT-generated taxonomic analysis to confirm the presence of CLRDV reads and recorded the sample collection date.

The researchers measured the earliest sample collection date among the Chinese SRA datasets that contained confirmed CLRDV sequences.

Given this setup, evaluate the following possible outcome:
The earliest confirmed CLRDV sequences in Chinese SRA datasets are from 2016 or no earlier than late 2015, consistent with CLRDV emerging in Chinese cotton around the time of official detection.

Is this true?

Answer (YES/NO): NO